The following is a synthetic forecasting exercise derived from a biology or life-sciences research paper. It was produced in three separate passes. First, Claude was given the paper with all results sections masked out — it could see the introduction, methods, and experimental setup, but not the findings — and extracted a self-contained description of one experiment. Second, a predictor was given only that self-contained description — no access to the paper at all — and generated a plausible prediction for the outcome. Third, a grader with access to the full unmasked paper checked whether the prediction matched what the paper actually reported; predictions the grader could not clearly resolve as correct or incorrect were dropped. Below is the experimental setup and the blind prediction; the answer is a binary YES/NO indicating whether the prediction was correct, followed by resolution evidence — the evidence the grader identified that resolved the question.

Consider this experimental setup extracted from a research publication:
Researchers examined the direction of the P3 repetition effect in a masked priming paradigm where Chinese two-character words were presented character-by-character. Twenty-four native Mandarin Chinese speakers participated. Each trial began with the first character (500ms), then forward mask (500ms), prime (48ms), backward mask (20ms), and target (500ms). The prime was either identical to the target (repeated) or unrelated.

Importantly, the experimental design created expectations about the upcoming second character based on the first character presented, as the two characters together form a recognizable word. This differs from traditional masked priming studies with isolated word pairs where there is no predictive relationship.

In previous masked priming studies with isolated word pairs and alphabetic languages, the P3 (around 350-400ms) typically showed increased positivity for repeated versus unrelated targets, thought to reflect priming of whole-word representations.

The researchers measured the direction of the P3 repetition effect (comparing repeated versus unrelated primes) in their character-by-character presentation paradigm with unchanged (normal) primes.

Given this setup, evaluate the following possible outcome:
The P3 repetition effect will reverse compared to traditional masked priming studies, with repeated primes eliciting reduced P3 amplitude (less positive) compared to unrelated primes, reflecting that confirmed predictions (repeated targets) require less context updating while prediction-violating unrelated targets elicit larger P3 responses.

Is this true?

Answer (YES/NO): YES